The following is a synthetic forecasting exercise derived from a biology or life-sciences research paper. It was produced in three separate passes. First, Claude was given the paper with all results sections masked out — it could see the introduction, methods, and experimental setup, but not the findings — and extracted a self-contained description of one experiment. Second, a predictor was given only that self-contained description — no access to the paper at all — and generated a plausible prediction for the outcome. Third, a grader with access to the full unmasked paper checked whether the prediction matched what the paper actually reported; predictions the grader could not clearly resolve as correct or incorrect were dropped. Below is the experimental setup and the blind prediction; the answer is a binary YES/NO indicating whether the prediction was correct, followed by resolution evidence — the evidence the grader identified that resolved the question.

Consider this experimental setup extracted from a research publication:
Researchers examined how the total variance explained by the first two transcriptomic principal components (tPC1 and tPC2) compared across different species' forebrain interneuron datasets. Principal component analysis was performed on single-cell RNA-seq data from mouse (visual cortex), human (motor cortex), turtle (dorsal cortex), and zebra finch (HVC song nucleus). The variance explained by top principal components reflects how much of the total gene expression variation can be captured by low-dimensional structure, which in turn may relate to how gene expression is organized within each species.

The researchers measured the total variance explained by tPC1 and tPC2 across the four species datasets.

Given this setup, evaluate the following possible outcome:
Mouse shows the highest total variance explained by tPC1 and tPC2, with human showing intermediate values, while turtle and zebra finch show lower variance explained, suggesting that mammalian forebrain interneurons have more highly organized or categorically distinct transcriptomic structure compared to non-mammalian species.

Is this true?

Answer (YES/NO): NO